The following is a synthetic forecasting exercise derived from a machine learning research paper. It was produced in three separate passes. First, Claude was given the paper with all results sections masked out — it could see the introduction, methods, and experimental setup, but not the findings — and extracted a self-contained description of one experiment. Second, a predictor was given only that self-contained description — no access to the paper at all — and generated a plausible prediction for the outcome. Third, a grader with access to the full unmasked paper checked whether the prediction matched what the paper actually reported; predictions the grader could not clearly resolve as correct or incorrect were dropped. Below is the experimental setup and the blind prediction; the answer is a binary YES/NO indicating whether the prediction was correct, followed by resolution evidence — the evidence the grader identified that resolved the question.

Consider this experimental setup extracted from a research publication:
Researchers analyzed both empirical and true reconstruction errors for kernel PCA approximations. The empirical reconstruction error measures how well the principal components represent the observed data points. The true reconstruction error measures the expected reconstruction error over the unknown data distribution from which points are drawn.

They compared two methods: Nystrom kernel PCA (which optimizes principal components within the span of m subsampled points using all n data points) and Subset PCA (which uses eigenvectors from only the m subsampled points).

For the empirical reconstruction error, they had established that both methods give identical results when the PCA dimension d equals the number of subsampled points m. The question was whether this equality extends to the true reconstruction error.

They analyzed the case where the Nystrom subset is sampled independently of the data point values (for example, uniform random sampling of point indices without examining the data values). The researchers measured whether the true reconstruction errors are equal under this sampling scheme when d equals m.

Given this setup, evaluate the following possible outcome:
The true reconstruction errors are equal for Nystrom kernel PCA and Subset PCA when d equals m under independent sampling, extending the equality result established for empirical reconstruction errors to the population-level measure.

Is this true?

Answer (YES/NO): YES